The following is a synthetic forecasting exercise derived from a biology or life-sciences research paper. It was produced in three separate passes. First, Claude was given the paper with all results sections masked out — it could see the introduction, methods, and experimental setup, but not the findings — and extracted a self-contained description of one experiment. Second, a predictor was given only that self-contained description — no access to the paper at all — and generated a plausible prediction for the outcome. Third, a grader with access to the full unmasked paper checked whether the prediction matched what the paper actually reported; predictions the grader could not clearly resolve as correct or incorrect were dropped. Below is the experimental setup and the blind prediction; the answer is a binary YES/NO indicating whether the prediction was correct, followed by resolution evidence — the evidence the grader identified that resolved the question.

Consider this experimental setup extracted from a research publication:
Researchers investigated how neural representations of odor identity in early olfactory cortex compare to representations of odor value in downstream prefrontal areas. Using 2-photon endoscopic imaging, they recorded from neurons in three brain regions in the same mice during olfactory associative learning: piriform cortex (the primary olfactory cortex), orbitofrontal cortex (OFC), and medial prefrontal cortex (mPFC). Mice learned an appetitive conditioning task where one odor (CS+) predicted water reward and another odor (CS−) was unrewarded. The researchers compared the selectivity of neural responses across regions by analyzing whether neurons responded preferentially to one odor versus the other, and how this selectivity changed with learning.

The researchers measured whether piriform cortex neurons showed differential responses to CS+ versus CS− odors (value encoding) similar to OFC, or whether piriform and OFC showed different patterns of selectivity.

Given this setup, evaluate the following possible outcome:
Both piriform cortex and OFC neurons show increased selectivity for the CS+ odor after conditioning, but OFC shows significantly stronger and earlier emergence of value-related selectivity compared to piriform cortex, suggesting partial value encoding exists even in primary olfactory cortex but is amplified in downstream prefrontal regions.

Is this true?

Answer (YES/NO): NO